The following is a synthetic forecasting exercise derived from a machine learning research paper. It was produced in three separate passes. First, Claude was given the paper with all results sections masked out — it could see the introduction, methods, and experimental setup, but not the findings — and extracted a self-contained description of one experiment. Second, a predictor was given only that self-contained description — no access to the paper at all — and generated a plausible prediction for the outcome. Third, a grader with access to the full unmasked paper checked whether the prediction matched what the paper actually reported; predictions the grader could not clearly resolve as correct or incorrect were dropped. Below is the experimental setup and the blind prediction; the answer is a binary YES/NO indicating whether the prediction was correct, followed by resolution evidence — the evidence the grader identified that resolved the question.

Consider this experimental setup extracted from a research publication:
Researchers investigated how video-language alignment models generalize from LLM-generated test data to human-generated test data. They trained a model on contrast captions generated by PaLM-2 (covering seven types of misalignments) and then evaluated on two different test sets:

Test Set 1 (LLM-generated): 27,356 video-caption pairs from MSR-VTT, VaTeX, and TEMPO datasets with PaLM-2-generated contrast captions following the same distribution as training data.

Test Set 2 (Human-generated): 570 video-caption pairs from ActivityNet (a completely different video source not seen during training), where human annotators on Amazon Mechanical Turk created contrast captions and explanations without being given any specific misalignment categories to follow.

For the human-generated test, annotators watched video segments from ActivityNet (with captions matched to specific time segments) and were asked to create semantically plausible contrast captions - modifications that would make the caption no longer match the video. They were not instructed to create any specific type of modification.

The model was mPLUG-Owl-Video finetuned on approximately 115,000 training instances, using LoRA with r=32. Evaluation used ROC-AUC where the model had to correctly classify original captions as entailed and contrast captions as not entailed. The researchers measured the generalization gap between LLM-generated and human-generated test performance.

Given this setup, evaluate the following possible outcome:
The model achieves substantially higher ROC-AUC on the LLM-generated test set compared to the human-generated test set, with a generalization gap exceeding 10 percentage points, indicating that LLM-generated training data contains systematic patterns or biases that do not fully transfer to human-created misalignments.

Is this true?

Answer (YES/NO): NO